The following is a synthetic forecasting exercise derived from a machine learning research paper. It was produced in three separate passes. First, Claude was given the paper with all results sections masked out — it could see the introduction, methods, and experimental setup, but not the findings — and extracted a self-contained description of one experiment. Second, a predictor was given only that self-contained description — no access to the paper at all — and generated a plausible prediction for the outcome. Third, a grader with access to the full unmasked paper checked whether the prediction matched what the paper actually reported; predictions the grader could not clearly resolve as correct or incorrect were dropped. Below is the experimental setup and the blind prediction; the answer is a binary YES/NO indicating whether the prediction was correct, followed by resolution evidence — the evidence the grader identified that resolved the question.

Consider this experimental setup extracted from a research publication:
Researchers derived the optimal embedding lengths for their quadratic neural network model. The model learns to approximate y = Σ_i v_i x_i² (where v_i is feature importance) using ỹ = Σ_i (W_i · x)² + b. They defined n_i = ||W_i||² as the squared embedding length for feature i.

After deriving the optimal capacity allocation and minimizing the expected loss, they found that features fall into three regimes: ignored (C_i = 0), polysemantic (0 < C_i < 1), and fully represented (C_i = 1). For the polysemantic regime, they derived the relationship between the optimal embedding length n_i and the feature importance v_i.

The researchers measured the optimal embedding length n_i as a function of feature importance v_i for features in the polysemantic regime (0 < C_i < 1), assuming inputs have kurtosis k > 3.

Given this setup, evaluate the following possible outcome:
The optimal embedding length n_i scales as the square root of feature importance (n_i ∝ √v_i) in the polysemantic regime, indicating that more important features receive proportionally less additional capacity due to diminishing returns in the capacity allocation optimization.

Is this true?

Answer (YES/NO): NO